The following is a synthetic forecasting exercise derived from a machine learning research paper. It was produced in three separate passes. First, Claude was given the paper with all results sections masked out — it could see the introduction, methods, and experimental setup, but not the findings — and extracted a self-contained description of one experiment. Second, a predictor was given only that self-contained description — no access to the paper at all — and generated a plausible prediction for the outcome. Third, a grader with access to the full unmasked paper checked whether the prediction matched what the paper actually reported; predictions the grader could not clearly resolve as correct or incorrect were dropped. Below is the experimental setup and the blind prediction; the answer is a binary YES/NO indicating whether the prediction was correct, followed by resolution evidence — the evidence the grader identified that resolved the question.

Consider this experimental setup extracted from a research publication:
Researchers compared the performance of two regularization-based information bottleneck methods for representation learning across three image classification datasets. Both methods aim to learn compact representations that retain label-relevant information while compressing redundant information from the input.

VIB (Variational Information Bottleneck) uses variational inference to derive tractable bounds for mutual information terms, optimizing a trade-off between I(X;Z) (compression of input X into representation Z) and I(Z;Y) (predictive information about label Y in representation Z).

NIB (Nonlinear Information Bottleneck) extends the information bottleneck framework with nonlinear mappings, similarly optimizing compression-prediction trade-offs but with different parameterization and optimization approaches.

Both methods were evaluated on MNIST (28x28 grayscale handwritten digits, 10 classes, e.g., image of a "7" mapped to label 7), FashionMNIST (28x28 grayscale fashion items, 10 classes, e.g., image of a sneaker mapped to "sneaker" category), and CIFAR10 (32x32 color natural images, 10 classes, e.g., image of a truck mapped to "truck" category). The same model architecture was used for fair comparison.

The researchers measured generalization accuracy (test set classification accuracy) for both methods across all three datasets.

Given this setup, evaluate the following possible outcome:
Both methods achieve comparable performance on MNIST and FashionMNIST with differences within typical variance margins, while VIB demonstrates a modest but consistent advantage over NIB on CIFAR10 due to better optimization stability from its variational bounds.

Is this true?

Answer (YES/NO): NO